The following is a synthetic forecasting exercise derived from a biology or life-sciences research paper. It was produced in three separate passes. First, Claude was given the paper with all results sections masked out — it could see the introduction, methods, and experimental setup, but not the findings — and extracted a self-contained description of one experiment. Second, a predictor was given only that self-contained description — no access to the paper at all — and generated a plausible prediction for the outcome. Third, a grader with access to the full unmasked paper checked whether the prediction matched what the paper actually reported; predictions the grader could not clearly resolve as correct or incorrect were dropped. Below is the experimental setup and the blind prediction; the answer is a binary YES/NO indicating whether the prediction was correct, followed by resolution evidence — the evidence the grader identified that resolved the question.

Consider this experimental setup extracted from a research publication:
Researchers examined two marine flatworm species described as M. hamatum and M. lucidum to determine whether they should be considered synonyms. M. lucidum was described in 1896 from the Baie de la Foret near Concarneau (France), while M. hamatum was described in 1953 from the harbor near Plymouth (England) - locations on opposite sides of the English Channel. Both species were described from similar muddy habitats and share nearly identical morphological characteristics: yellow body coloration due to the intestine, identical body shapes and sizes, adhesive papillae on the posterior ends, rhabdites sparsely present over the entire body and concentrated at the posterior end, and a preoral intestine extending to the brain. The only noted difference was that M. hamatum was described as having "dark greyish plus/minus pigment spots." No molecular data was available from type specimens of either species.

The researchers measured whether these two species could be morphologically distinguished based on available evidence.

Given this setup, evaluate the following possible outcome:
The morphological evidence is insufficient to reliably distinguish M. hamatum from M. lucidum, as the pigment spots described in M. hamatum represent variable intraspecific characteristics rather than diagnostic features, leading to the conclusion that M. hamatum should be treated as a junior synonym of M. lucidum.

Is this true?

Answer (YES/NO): YES